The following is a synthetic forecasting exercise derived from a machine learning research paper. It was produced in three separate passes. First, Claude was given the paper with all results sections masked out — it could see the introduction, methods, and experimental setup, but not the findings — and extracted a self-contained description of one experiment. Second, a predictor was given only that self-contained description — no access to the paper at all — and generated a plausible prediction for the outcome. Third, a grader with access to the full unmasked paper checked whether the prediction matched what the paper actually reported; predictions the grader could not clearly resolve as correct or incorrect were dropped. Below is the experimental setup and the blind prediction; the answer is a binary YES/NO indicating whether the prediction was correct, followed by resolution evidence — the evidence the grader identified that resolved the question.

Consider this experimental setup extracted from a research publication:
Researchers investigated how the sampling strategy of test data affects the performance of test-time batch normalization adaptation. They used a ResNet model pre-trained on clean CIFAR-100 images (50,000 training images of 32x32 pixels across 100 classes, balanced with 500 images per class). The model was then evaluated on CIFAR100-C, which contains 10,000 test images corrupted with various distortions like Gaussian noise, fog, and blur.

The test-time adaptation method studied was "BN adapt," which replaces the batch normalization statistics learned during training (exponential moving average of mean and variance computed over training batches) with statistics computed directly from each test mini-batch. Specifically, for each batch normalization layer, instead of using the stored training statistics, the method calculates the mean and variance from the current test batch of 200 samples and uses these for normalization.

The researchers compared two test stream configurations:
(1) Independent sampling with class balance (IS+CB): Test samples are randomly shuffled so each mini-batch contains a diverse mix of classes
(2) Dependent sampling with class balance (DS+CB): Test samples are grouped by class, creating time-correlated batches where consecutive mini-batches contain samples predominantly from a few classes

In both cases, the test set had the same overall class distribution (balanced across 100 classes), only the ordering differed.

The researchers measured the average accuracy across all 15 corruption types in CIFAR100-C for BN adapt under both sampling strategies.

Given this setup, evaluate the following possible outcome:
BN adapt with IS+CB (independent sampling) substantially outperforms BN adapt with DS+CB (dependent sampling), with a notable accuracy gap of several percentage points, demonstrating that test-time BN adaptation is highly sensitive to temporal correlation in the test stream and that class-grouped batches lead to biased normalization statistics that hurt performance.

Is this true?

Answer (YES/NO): YES